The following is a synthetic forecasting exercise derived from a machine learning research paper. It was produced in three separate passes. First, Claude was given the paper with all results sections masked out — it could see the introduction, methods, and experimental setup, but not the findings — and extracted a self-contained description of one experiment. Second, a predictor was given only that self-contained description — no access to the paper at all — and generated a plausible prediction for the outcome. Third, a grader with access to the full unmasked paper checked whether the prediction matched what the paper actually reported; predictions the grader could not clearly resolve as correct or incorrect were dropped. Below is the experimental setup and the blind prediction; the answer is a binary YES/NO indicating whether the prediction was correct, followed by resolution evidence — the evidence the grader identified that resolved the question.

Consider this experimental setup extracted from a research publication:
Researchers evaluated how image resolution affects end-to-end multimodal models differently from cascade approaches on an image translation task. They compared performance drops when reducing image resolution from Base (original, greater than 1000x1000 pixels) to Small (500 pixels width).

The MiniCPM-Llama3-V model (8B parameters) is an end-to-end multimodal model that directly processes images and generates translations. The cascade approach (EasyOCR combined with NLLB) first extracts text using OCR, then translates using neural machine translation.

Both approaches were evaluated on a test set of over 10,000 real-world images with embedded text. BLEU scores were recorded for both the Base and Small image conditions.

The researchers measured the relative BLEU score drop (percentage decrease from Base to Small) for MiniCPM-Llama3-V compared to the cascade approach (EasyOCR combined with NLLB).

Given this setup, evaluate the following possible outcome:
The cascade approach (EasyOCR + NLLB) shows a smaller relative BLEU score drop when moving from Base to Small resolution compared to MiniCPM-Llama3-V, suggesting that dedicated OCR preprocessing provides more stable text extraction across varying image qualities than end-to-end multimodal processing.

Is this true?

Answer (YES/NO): YES